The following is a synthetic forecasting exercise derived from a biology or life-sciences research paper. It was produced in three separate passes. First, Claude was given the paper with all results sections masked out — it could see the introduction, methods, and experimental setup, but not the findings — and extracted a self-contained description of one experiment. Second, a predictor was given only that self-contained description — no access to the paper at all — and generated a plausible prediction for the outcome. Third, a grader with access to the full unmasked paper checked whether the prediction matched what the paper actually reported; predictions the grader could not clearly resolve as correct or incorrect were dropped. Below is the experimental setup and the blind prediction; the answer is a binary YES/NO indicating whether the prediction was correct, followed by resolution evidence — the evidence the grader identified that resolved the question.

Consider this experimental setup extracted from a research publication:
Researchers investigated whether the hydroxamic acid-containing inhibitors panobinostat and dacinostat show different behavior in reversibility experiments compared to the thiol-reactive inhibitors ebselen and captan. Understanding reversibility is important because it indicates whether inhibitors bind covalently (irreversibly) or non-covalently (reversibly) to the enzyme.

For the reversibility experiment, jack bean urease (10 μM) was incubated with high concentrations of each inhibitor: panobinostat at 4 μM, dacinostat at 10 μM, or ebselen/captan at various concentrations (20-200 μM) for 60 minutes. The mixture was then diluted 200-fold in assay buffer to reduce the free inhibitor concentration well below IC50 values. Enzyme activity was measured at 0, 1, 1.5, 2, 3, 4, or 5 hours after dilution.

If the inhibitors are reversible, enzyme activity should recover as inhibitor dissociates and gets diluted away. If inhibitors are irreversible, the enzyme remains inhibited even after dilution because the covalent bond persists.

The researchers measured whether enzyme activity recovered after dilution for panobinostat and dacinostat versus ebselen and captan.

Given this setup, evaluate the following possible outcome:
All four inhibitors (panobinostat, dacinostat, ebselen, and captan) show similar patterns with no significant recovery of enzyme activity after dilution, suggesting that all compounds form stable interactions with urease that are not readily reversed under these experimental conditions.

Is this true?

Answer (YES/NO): NO